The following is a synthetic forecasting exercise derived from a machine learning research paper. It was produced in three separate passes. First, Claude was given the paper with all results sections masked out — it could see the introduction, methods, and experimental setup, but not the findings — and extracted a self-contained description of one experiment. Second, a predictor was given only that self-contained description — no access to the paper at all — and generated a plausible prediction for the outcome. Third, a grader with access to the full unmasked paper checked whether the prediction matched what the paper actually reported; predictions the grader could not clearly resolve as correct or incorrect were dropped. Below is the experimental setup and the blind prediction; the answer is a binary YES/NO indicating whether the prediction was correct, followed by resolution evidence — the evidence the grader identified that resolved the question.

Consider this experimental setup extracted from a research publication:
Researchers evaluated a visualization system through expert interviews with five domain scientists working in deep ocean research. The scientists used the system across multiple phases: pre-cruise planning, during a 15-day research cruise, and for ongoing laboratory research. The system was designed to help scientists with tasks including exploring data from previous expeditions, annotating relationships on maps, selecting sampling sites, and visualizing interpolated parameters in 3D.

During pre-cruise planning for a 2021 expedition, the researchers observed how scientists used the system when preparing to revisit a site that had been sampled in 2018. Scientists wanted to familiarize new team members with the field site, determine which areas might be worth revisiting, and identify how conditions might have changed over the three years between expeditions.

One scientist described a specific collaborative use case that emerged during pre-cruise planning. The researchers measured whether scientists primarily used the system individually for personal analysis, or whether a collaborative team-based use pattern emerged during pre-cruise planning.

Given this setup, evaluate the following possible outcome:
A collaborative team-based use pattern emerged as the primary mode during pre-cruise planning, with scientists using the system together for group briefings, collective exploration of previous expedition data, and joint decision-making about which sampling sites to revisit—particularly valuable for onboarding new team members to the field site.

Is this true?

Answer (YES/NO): NO